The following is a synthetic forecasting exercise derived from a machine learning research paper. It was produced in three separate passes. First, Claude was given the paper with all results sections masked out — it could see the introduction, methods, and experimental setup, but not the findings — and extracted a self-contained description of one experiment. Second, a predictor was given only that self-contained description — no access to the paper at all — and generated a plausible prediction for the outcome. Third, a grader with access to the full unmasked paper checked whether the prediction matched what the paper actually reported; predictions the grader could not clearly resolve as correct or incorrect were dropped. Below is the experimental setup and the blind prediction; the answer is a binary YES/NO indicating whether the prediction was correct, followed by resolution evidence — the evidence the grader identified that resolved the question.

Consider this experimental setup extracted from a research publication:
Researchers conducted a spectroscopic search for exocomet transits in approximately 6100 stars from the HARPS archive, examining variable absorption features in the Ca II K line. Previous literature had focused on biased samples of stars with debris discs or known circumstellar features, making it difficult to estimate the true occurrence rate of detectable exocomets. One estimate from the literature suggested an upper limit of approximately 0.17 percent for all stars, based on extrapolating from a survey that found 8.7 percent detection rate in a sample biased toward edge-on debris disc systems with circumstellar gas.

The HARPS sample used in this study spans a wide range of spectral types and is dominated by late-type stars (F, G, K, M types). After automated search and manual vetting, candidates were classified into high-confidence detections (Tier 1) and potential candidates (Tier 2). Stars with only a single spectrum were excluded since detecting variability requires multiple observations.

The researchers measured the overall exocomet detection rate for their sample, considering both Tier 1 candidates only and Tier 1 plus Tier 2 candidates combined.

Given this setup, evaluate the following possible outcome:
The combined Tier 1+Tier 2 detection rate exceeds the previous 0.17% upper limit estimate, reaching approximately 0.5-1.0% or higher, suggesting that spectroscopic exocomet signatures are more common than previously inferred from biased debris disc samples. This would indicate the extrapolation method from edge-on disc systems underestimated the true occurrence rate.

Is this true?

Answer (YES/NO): NO